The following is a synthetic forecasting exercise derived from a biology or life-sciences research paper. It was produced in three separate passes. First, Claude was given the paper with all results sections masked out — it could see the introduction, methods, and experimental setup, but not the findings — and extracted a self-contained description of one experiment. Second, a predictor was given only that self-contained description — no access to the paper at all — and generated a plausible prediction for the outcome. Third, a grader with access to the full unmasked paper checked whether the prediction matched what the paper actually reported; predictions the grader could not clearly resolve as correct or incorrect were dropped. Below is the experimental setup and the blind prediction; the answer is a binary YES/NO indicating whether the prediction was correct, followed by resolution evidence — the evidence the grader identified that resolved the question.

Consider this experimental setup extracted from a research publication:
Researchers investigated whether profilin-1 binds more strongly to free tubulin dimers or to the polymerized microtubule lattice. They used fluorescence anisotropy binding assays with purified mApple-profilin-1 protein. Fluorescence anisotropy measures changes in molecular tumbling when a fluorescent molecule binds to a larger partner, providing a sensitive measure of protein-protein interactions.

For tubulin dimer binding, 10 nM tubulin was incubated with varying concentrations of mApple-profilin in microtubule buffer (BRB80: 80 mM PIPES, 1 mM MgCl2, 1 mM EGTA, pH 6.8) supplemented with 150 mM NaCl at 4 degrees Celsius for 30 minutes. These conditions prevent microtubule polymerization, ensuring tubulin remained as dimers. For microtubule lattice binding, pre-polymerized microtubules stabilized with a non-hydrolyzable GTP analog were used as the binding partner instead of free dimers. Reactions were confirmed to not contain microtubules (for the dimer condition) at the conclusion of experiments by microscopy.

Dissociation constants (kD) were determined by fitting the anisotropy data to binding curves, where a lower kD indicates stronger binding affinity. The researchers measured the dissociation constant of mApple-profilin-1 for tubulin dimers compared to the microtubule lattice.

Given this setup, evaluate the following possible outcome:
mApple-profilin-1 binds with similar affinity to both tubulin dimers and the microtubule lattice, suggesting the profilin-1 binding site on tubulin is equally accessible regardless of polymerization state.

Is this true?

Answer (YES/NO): NO